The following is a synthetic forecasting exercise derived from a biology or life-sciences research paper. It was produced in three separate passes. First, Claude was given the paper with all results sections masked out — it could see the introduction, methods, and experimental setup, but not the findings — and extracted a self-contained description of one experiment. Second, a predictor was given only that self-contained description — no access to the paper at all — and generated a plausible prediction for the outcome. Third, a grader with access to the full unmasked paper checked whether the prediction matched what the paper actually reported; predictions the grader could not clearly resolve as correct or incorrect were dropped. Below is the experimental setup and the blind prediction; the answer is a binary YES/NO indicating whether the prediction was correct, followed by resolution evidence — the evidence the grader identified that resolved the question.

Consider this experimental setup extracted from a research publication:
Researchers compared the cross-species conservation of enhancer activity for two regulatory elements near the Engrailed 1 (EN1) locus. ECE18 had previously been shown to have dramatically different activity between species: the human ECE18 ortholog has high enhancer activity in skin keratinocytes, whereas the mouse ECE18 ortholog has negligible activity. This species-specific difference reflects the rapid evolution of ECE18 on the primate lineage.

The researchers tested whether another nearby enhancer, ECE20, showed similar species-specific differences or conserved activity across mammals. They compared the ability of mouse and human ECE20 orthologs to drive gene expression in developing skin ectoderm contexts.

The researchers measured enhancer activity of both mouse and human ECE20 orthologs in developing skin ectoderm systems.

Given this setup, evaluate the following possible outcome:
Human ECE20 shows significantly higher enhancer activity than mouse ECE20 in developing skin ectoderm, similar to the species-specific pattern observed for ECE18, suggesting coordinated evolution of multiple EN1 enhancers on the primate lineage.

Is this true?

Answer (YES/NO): NO